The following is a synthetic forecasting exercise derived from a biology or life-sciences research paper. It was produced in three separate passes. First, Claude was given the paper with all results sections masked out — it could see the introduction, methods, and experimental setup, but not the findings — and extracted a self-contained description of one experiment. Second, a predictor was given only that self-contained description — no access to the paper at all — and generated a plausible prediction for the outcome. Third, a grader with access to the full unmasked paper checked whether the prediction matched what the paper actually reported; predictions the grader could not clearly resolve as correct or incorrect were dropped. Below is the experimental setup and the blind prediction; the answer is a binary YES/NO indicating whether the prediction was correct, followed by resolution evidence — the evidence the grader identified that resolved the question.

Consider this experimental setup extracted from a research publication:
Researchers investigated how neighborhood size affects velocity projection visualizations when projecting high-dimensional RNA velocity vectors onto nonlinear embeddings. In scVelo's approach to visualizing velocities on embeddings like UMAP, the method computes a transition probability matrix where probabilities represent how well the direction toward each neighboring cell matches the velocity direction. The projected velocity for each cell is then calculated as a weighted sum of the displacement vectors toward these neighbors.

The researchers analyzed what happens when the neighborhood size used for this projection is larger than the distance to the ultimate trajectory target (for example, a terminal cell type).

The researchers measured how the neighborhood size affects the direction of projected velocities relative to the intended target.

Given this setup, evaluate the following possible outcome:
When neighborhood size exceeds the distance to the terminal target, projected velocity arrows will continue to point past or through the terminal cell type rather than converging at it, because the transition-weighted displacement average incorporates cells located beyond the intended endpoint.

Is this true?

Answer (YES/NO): NO